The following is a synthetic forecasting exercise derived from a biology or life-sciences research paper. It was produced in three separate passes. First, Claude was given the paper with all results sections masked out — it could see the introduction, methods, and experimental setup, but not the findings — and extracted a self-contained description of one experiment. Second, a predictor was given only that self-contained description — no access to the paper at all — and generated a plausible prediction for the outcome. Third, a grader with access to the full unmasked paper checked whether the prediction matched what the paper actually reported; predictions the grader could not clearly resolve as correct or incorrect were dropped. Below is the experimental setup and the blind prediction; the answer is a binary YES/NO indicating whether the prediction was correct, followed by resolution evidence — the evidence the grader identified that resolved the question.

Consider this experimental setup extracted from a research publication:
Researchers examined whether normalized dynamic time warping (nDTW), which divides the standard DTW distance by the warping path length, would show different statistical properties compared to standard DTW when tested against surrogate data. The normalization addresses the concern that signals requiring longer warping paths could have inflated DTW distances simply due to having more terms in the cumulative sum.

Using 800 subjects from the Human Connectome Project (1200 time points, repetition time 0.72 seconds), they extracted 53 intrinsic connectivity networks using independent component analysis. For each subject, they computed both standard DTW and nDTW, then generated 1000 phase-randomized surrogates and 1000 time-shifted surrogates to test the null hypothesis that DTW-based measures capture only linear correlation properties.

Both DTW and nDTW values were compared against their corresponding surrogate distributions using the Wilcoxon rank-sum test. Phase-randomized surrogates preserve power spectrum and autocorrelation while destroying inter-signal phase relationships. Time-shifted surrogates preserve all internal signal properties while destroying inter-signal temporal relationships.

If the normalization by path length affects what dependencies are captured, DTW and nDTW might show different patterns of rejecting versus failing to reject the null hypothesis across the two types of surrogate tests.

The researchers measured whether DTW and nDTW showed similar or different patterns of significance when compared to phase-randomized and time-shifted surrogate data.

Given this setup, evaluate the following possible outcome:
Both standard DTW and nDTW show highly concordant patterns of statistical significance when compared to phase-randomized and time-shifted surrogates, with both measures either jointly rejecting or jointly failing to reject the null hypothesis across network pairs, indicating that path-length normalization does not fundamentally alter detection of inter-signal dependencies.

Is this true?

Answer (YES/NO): YES